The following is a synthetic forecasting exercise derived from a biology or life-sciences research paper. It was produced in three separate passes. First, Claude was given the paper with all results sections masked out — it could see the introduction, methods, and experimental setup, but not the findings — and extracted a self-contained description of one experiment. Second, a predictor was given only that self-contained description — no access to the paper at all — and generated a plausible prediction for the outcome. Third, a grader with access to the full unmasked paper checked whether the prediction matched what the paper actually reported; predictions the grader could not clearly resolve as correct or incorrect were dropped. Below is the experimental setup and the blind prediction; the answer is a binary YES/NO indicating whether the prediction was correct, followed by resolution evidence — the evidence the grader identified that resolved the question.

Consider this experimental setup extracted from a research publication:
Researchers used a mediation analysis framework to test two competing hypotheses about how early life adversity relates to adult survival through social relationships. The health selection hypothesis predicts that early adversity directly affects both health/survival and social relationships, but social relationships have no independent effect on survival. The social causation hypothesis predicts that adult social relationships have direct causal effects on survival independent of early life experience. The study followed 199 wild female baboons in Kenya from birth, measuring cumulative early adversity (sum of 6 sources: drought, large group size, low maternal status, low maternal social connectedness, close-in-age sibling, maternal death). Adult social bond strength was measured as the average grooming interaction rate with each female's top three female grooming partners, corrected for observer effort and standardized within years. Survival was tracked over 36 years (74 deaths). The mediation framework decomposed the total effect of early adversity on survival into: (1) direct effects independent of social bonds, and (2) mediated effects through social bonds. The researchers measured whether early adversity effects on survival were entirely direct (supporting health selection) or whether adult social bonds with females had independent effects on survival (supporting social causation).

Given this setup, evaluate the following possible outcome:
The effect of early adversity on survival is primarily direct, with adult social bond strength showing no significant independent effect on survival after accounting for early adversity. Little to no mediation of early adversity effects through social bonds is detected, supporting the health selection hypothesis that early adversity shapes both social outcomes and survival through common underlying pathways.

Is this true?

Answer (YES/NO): NO